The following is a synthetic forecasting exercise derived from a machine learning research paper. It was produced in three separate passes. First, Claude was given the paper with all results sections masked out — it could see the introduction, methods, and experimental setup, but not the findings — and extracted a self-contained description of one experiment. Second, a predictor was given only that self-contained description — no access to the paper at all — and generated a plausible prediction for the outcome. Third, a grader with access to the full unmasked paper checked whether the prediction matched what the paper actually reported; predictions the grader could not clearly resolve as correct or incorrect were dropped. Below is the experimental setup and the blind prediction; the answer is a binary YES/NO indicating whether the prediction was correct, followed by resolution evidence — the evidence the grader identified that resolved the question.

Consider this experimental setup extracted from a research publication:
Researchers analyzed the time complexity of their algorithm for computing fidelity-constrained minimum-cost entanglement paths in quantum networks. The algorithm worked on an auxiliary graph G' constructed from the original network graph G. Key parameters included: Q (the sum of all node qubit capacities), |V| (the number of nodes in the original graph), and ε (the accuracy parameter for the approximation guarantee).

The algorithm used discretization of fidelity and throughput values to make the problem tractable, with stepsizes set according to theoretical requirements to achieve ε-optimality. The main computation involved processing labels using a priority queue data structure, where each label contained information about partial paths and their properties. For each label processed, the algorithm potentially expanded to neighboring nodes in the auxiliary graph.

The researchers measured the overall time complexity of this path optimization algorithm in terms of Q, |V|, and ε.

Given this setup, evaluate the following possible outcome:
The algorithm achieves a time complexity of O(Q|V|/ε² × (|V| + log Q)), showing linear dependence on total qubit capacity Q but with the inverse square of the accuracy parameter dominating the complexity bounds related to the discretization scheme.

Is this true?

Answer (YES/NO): NO